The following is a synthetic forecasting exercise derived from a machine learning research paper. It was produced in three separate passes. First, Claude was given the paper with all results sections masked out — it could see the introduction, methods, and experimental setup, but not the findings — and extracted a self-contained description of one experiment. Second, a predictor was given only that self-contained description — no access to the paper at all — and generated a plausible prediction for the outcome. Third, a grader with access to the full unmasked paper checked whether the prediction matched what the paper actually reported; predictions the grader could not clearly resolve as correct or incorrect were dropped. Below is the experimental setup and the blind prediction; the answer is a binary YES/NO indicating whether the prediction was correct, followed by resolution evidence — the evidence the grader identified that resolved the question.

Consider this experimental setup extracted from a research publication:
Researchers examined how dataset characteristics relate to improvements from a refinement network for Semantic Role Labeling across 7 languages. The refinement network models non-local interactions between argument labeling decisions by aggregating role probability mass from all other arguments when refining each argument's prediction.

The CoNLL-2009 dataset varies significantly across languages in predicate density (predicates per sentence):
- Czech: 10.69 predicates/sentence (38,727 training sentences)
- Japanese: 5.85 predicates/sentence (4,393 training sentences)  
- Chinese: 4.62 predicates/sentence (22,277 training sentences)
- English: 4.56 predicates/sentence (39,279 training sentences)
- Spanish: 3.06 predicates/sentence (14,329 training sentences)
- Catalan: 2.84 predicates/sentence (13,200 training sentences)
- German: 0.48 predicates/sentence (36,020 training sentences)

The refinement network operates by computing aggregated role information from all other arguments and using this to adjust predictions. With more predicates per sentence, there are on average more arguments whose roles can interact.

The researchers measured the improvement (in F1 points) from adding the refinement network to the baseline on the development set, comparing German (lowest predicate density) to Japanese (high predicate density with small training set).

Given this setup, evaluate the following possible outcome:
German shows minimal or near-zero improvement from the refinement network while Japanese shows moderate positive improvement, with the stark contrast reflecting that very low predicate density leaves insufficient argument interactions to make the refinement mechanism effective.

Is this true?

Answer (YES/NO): NO